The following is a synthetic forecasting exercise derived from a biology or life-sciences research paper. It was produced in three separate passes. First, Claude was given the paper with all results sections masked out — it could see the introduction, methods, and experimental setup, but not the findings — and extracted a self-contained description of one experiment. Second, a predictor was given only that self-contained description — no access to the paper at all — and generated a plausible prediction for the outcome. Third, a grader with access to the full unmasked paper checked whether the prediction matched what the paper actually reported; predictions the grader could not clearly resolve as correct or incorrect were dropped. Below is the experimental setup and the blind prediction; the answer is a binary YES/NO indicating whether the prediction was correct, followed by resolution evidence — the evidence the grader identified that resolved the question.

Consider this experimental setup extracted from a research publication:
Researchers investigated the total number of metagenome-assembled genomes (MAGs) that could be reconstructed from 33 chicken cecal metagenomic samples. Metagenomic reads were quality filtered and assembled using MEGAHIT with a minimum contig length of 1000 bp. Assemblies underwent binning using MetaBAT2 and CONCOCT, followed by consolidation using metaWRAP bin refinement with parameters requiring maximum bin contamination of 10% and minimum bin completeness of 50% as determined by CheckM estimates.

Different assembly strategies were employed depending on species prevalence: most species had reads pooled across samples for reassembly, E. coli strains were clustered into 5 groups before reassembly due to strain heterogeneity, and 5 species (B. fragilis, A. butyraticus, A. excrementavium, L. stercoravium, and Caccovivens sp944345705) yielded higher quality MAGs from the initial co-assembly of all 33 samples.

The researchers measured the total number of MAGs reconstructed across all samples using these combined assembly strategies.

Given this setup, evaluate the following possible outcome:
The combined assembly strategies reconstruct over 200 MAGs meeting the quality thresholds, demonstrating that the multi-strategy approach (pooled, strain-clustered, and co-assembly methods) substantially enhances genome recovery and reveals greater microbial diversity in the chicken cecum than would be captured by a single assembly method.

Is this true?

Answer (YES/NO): YES